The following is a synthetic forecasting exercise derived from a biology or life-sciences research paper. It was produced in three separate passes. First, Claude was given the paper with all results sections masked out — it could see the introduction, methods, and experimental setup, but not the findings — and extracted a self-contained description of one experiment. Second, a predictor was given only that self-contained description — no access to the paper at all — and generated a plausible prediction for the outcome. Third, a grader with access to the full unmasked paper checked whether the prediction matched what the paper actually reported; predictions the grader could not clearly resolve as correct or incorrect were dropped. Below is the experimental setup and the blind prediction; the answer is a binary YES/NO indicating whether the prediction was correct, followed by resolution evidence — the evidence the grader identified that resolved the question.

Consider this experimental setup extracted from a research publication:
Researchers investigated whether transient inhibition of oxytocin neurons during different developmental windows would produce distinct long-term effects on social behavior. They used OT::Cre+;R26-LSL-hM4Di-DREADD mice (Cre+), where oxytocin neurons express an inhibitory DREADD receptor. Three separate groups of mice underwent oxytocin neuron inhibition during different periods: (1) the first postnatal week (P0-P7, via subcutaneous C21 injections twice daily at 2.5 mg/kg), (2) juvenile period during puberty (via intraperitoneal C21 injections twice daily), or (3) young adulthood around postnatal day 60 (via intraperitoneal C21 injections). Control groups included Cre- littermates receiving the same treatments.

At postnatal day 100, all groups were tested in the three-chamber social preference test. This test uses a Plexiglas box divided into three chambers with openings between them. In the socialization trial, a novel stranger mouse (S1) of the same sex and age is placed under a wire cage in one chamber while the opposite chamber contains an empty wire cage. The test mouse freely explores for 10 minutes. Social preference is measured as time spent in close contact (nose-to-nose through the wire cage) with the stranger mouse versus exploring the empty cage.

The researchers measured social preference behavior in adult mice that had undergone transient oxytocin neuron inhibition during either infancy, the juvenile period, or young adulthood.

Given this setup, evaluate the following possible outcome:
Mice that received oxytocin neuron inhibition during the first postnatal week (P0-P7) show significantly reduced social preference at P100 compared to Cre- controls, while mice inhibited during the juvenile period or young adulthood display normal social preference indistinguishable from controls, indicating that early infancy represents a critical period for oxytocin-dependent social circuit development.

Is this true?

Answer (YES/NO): NO